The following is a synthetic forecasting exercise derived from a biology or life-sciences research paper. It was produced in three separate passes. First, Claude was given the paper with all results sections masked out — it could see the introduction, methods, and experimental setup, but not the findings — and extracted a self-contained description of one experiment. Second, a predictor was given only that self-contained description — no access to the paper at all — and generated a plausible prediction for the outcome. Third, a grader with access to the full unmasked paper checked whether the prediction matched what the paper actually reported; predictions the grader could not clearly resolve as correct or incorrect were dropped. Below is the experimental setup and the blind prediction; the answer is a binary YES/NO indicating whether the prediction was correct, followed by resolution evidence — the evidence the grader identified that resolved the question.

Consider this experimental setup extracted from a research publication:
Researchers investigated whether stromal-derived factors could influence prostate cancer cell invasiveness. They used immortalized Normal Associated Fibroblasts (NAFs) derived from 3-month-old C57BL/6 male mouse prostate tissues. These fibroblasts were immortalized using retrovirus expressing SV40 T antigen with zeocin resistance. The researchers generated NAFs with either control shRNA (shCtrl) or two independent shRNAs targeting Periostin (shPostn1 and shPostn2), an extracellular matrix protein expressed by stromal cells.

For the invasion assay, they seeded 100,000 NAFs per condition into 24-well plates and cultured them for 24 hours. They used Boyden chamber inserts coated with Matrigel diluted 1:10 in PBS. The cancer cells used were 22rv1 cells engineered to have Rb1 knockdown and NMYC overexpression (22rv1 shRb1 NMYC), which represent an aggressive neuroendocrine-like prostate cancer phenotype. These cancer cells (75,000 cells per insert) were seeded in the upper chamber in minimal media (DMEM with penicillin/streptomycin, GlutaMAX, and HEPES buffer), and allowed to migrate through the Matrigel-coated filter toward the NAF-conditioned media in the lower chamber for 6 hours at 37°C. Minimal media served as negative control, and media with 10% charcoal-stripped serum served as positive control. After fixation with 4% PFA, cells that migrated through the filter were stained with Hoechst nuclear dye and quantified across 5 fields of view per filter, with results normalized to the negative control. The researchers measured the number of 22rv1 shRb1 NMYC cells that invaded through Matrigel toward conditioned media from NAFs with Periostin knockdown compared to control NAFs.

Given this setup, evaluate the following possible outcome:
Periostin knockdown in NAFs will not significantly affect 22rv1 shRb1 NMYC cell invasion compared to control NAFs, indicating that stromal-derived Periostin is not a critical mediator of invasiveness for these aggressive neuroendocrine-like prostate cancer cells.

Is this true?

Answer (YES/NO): NO